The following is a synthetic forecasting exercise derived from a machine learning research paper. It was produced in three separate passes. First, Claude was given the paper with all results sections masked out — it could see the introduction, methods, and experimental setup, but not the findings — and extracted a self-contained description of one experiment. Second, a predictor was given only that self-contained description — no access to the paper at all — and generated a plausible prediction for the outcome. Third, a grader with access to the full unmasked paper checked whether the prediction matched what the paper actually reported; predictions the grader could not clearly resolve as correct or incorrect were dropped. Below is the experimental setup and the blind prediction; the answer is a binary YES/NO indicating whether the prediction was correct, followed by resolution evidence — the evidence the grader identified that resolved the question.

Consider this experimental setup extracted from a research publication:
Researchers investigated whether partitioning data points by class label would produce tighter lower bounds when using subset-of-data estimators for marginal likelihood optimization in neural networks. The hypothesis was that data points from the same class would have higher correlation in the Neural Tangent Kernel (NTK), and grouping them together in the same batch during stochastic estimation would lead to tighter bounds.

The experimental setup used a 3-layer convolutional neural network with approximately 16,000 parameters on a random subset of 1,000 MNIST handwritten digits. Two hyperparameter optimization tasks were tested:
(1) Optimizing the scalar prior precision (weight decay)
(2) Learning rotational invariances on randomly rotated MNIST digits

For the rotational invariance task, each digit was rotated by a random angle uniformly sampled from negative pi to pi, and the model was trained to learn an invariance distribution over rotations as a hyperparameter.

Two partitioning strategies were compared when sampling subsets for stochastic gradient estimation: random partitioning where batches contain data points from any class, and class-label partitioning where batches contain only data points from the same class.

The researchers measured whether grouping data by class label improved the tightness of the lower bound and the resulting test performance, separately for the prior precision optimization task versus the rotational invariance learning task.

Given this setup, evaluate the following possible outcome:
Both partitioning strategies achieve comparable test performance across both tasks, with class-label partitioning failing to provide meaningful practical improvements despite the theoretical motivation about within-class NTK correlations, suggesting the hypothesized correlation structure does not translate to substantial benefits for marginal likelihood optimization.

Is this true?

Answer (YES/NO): NO